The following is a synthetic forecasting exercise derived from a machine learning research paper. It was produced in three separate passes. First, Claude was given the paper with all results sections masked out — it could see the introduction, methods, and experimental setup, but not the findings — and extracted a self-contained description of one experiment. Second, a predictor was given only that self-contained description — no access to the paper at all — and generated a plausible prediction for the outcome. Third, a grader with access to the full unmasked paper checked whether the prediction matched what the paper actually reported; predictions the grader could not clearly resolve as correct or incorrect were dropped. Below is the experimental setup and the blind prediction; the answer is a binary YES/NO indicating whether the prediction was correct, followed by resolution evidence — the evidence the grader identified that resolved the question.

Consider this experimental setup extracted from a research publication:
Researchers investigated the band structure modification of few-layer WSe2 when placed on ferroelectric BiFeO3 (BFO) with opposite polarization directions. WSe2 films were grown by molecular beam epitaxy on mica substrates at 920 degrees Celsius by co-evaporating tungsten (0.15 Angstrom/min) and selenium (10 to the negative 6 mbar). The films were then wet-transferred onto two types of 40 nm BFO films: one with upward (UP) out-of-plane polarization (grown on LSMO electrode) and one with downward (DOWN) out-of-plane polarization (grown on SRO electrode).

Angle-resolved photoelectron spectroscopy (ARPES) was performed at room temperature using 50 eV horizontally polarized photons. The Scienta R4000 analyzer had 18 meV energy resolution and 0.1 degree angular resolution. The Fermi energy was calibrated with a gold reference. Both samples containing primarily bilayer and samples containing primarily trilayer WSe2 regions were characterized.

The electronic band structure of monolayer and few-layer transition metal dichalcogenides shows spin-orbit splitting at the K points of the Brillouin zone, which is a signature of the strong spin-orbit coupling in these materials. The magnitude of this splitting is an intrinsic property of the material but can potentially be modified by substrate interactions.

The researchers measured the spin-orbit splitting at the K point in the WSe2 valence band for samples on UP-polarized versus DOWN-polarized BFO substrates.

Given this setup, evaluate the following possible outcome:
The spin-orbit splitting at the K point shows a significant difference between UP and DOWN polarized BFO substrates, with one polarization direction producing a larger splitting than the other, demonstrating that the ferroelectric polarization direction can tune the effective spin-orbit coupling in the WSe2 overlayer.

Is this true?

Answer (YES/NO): NO